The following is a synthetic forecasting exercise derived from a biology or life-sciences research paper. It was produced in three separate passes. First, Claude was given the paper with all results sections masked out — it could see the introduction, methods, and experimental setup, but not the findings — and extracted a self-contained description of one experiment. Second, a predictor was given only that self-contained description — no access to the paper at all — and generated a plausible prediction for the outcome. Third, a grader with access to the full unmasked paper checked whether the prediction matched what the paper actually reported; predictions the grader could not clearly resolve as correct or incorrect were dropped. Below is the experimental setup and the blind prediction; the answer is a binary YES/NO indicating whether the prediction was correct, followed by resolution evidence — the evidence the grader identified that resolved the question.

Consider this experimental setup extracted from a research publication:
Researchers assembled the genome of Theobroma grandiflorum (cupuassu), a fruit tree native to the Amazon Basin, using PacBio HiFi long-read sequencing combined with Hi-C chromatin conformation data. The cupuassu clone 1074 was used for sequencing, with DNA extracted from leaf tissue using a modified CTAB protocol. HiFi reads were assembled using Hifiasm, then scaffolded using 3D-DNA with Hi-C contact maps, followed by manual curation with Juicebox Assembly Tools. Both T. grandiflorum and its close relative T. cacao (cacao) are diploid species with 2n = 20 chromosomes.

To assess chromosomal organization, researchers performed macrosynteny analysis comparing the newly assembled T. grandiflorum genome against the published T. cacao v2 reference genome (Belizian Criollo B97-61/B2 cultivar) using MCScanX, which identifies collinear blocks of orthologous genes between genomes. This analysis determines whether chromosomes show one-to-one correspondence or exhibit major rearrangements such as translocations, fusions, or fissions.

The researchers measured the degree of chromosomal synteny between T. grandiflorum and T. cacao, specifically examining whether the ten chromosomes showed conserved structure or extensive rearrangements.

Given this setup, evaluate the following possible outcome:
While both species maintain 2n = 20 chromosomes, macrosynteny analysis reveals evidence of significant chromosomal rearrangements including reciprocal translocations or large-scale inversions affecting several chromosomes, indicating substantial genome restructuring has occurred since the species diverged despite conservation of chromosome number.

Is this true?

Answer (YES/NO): NO